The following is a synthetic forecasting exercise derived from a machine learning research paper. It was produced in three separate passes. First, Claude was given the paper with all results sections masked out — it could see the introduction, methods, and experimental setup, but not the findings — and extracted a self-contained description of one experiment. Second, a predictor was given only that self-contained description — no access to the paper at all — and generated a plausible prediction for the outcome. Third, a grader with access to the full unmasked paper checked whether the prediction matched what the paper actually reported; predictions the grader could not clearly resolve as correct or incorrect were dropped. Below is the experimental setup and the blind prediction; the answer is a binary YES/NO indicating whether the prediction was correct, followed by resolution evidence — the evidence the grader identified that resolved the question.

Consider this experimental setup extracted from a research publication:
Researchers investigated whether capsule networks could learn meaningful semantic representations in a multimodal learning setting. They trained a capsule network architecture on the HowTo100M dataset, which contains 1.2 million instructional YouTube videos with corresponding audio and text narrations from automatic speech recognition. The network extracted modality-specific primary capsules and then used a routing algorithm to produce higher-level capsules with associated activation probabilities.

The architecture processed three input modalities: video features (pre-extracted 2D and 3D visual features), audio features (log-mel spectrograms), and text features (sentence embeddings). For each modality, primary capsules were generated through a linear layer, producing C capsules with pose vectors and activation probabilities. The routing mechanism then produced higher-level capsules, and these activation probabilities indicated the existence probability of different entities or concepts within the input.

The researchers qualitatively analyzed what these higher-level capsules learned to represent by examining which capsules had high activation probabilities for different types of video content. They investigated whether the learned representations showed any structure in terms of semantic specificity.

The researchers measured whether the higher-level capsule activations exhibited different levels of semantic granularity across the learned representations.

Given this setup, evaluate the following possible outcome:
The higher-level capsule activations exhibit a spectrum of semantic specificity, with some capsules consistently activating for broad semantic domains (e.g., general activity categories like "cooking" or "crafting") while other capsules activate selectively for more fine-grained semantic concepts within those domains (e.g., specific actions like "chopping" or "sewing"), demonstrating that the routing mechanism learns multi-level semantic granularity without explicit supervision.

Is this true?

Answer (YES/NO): YES